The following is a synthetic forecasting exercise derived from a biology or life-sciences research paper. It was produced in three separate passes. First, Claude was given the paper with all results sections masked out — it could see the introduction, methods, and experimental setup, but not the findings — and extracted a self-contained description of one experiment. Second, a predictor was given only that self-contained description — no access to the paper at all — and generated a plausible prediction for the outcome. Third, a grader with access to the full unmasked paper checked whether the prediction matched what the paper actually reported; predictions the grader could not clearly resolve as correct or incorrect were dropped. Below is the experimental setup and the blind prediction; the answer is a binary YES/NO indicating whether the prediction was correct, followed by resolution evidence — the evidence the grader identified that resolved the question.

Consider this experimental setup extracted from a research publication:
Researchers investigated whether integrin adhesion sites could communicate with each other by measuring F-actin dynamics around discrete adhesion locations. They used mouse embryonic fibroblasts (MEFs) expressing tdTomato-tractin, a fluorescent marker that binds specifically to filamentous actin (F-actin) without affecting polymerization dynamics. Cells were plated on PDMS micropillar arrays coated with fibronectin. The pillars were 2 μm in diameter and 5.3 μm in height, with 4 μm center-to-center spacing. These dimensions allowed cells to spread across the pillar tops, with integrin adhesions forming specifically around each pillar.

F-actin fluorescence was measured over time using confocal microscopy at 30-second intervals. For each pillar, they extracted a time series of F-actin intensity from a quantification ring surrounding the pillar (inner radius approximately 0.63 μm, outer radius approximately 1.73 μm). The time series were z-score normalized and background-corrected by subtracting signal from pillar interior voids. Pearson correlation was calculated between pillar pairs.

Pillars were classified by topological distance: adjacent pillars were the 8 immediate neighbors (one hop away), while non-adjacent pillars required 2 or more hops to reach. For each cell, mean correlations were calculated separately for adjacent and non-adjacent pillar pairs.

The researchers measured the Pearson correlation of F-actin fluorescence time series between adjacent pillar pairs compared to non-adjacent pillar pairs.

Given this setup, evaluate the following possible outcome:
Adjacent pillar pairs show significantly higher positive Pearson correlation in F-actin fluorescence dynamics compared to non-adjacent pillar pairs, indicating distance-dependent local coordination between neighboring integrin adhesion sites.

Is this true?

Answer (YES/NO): YES